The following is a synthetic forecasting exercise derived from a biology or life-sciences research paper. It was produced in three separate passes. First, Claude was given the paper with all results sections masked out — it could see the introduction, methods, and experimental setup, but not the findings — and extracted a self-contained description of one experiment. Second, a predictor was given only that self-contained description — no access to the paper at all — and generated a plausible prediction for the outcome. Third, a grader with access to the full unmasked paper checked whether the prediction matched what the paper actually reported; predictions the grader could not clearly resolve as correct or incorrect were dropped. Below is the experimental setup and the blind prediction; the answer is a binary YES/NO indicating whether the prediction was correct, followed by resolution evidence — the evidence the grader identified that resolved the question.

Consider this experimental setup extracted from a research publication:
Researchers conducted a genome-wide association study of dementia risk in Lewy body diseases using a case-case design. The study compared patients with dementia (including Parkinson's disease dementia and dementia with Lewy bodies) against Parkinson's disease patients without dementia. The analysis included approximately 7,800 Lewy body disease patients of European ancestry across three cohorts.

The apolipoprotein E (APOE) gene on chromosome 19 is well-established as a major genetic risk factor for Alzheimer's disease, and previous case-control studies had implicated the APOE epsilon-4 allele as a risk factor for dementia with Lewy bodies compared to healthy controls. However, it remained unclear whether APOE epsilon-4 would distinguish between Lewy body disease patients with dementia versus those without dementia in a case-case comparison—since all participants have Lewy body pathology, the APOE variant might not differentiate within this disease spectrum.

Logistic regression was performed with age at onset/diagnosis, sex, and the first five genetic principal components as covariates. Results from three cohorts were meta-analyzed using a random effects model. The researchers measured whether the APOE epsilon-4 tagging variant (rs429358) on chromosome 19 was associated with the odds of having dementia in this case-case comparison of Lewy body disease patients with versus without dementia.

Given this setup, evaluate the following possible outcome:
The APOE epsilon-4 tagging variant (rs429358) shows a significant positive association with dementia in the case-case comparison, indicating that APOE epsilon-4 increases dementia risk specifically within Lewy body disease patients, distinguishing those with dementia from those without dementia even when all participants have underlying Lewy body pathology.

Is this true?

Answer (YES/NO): YES